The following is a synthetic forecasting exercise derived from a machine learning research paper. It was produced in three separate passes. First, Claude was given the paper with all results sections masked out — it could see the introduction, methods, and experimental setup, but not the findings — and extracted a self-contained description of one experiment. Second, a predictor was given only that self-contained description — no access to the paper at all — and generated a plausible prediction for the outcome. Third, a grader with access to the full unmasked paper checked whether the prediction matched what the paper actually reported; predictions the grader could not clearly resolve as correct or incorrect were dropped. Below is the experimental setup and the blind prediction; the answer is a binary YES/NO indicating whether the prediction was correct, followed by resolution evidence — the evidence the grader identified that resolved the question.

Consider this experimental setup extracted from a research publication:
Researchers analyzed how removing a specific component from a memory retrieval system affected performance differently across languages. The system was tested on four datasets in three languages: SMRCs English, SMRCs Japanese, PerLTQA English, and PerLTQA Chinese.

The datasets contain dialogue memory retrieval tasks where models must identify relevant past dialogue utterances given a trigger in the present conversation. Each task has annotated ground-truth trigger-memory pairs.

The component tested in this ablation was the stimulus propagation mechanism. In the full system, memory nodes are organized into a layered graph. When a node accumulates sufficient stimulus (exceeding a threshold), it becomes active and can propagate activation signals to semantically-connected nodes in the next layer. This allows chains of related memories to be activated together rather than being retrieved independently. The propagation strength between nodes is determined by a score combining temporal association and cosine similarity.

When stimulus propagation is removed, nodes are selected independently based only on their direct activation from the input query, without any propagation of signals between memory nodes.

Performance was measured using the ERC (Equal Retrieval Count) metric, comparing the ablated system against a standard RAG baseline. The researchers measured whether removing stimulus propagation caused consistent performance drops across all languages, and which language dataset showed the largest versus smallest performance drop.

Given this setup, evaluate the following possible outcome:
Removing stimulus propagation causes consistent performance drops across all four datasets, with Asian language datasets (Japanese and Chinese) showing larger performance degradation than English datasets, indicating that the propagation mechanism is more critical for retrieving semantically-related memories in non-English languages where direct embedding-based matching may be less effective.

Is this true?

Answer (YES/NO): NO